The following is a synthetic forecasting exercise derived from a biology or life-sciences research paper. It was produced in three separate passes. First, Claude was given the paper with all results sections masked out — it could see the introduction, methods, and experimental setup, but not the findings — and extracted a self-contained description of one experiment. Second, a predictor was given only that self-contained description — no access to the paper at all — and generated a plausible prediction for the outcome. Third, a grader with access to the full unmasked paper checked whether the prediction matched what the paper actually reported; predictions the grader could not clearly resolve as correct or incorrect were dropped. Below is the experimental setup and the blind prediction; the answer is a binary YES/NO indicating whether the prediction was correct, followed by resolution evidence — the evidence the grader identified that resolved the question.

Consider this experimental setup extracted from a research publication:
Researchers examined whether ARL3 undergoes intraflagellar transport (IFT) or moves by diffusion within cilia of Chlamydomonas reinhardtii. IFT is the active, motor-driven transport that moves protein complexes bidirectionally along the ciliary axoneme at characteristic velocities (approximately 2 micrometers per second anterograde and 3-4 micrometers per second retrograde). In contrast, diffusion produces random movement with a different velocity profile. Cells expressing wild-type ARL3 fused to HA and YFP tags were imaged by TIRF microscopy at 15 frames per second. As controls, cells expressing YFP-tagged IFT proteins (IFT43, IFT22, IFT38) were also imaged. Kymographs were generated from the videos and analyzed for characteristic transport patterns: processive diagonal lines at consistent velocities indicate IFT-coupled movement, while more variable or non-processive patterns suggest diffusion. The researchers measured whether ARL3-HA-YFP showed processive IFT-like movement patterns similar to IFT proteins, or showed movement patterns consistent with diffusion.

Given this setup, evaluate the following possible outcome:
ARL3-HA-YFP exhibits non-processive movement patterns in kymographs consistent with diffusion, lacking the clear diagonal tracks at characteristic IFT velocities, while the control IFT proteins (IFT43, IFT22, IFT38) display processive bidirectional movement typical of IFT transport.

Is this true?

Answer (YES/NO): YES